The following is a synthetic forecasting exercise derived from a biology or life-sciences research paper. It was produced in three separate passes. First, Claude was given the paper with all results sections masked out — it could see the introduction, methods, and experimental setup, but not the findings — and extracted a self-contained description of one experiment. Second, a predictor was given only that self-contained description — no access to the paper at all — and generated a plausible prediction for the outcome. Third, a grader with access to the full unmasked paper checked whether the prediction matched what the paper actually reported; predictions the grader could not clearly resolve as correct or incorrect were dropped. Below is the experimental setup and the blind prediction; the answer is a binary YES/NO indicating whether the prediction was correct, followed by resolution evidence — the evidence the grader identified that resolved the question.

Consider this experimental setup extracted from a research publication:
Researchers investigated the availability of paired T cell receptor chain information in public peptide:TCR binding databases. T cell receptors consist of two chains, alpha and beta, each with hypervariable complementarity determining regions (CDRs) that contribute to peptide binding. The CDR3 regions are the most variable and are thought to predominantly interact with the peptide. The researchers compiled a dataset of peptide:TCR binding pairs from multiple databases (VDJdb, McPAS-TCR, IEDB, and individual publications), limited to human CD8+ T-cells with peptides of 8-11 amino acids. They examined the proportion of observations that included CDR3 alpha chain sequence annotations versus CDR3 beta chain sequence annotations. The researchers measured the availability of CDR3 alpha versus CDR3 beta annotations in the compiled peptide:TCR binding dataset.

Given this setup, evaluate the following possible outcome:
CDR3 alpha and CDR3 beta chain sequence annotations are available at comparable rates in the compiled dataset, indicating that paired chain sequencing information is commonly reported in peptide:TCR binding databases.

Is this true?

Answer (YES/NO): NO